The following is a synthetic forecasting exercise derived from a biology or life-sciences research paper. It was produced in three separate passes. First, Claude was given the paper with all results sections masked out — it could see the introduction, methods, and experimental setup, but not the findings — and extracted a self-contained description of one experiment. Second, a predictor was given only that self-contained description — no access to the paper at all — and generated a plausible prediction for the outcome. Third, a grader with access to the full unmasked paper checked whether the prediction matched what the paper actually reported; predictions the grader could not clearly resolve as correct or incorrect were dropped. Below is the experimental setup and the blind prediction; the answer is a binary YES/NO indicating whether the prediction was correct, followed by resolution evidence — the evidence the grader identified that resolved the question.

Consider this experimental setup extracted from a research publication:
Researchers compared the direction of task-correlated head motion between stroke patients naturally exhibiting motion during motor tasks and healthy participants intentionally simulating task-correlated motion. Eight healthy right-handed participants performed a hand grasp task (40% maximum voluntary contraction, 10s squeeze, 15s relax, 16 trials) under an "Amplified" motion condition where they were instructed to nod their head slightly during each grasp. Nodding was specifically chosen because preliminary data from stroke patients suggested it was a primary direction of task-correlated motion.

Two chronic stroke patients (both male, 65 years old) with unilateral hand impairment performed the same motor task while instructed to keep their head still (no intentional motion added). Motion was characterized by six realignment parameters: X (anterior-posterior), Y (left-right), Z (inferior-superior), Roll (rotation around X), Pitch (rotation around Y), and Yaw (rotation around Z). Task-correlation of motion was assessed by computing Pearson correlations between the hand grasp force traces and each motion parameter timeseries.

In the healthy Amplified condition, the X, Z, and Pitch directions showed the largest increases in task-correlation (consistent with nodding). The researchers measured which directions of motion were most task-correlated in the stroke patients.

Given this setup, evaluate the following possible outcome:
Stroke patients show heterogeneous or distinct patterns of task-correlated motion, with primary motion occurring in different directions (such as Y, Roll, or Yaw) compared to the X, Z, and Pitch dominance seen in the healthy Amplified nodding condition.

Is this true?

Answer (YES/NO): YES